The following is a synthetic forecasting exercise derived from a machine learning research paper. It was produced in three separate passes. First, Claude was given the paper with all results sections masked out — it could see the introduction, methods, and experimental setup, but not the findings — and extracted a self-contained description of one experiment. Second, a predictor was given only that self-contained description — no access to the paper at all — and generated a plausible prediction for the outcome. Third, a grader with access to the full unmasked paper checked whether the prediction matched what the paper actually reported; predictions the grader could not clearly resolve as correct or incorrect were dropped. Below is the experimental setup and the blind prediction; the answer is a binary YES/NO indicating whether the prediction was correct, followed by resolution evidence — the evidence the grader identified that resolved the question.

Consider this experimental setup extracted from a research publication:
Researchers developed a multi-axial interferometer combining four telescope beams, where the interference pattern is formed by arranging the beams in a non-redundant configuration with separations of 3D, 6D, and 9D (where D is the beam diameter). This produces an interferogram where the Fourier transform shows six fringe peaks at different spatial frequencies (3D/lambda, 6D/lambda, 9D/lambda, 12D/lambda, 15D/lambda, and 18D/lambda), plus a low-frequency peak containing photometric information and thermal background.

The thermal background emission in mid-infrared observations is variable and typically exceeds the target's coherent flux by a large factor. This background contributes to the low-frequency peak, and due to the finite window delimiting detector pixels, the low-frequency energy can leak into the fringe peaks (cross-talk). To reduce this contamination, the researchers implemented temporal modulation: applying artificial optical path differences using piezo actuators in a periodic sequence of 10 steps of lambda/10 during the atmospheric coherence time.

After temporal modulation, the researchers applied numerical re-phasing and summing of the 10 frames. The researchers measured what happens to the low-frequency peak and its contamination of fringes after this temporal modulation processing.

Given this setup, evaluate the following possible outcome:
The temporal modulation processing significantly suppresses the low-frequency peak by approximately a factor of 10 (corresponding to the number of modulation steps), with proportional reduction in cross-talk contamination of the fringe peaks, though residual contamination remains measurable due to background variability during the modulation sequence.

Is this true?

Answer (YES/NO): NO